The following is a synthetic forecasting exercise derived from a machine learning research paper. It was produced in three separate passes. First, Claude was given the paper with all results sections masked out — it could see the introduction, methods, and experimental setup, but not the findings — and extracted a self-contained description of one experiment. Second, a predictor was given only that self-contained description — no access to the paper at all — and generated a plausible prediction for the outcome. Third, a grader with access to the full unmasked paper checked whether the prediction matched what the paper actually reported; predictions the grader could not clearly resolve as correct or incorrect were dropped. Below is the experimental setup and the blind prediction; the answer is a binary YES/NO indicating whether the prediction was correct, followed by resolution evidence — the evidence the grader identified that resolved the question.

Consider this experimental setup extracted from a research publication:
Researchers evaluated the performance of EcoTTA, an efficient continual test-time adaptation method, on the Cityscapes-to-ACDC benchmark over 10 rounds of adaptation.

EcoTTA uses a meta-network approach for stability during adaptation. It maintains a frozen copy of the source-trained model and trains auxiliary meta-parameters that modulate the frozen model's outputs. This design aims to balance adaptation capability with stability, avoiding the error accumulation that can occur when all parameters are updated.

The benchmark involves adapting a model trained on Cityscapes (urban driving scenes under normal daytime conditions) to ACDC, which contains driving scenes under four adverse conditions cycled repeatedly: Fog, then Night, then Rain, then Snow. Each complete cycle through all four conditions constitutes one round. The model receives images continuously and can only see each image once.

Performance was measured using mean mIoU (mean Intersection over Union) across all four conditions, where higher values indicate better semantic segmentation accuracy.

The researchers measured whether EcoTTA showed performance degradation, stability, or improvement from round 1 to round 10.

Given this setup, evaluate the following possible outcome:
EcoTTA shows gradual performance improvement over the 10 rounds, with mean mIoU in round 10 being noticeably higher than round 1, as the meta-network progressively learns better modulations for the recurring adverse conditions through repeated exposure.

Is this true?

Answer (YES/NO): NO